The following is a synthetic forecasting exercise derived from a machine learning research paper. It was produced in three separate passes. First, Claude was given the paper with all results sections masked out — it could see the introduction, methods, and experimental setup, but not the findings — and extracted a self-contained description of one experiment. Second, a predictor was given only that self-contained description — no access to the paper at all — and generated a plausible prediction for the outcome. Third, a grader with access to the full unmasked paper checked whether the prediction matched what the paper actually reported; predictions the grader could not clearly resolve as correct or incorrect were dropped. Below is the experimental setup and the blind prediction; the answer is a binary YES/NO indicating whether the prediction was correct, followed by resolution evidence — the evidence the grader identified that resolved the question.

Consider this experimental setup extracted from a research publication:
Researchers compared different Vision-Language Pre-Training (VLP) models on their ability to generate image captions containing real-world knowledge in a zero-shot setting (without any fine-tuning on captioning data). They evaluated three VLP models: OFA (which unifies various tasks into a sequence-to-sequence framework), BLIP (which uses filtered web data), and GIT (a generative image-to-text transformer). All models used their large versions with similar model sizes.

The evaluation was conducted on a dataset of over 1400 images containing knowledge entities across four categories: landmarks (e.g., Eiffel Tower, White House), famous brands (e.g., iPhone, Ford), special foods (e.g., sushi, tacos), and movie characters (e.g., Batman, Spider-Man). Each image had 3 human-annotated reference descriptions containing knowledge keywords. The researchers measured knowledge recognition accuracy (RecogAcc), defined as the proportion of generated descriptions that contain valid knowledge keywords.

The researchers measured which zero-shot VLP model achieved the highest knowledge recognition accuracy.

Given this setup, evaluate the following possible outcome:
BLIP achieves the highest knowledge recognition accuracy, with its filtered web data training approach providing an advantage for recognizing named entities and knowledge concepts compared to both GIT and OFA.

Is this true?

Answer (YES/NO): NO